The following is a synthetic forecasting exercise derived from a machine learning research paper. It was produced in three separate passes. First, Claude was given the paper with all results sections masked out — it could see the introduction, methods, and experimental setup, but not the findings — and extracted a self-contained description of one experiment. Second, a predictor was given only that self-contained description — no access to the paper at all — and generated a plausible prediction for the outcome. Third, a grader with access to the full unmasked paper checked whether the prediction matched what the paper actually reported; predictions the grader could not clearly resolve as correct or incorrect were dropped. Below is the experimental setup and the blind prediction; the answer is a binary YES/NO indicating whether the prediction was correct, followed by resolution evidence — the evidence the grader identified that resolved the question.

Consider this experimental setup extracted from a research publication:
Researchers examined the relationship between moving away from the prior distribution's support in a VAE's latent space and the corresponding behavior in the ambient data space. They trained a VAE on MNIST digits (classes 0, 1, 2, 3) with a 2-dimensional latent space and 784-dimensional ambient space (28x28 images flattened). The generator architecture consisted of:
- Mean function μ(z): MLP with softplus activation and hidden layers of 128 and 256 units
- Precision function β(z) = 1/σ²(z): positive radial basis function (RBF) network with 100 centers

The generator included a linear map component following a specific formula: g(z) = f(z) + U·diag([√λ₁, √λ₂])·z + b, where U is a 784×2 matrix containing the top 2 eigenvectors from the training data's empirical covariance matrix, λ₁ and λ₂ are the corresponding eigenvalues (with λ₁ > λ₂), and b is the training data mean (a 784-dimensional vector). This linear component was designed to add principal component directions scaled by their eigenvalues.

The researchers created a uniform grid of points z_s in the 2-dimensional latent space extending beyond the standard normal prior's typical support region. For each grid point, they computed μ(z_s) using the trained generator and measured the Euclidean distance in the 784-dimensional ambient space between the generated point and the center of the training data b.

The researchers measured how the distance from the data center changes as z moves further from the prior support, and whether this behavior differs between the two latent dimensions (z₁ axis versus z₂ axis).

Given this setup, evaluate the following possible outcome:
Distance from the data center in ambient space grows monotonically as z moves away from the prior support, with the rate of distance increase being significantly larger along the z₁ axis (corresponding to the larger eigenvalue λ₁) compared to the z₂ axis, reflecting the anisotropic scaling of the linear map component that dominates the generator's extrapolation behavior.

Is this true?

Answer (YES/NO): YES